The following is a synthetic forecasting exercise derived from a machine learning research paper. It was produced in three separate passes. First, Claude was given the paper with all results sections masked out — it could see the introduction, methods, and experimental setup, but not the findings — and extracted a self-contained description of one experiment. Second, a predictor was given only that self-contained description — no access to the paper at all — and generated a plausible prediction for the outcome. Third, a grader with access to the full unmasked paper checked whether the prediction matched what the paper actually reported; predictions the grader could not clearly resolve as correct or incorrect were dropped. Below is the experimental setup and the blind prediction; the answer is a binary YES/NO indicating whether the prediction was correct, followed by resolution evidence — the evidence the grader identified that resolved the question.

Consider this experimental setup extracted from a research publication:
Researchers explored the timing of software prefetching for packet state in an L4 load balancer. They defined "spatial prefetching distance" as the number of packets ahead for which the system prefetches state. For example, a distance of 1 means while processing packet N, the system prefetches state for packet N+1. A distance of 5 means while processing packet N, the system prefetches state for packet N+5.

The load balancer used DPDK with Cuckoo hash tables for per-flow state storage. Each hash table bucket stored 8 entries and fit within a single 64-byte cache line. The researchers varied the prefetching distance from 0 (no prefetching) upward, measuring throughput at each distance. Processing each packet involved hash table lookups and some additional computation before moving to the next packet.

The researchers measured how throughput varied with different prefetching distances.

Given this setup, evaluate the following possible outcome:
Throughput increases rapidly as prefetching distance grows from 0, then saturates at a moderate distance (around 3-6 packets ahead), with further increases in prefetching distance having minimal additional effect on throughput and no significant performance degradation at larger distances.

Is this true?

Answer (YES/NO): NO